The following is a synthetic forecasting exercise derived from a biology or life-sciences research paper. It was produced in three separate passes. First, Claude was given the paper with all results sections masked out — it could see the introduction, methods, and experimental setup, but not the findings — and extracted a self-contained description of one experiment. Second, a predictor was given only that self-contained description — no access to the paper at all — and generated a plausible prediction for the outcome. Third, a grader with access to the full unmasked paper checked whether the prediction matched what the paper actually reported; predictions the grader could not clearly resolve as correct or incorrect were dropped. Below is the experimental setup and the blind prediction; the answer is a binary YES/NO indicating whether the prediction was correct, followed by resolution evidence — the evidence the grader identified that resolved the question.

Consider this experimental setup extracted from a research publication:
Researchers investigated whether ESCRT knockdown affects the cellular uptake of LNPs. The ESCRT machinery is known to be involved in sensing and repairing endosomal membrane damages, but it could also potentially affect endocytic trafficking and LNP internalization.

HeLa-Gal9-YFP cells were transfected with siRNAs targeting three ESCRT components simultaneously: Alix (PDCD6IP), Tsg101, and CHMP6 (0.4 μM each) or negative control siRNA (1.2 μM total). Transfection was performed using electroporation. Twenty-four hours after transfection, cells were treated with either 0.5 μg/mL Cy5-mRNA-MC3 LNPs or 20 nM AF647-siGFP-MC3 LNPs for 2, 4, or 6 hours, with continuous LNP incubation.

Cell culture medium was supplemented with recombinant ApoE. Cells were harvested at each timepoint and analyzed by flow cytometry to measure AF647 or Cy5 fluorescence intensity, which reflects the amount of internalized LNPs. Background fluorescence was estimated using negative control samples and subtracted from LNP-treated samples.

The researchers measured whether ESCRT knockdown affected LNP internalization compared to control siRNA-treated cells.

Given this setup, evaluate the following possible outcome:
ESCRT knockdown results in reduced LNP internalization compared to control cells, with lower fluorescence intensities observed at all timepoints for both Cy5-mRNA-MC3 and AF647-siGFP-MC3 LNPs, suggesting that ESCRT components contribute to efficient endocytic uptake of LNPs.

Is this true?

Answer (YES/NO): NO